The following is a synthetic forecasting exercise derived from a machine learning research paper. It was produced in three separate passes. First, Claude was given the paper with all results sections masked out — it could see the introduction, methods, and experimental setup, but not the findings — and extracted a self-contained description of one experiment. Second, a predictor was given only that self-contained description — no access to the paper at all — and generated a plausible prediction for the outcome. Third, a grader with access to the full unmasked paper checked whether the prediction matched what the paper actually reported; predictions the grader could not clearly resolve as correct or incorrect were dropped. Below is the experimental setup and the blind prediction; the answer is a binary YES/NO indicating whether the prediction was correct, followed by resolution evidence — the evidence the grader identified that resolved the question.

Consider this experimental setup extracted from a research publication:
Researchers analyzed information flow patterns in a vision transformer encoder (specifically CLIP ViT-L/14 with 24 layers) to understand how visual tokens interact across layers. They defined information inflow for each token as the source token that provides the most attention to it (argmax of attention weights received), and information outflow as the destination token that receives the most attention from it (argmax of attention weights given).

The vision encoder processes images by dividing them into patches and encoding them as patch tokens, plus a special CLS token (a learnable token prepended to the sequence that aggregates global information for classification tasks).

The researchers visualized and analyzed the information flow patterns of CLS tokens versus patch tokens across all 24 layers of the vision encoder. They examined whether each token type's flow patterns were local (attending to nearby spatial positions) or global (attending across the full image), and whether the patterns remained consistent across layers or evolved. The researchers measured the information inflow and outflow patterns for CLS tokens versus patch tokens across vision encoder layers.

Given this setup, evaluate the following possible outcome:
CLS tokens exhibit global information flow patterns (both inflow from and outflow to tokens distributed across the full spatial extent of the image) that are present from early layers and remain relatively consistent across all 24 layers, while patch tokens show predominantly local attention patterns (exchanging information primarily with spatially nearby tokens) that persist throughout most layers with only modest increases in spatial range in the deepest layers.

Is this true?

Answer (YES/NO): NO